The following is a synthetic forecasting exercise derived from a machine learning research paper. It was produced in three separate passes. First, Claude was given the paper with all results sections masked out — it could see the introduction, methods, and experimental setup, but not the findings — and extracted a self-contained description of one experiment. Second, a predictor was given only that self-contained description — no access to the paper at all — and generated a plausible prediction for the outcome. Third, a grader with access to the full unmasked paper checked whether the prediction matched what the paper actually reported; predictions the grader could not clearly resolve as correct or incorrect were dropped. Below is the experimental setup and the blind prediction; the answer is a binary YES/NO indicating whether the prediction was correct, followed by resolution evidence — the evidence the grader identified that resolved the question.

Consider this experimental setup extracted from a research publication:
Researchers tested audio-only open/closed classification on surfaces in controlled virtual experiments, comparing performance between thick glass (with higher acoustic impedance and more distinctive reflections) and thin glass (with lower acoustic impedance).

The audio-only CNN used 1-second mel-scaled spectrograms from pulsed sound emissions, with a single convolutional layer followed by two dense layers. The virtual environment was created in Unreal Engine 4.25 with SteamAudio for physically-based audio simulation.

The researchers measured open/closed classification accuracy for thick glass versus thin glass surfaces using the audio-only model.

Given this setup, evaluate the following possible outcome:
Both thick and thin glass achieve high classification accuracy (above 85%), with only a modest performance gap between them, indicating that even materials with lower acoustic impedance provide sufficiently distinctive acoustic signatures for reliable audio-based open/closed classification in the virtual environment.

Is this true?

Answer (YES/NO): NO